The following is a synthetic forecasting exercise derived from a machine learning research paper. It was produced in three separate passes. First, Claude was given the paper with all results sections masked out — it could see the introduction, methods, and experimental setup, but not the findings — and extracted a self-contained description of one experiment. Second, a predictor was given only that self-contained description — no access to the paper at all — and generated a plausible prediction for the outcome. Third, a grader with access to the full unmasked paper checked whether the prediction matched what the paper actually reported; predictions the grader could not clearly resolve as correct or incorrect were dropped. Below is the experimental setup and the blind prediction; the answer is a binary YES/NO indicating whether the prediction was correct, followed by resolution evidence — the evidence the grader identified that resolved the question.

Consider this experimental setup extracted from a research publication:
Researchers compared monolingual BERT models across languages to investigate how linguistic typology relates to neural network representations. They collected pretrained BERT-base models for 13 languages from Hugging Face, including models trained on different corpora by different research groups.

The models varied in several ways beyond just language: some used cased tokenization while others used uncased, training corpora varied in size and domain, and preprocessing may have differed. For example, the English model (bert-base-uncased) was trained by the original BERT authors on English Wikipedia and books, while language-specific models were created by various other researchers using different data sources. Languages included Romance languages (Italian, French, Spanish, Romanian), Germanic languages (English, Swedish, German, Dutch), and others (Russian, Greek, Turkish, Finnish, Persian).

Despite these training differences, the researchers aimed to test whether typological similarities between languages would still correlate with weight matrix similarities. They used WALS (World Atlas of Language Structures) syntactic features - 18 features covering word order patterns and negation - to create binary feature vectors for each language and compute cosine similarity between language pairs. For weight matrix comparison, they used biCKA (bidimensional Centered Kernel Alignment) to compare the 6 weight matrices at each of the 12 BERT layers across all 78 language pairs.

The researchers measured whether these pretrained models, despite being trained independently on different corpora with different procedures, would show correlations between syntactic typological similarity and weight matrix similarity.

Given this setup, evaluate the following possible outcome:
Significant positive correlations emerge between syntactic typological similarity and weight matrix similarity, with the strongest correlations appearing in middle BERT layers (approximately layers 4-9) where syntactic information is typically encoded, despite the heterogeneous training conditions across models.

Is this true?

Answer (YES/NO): YES